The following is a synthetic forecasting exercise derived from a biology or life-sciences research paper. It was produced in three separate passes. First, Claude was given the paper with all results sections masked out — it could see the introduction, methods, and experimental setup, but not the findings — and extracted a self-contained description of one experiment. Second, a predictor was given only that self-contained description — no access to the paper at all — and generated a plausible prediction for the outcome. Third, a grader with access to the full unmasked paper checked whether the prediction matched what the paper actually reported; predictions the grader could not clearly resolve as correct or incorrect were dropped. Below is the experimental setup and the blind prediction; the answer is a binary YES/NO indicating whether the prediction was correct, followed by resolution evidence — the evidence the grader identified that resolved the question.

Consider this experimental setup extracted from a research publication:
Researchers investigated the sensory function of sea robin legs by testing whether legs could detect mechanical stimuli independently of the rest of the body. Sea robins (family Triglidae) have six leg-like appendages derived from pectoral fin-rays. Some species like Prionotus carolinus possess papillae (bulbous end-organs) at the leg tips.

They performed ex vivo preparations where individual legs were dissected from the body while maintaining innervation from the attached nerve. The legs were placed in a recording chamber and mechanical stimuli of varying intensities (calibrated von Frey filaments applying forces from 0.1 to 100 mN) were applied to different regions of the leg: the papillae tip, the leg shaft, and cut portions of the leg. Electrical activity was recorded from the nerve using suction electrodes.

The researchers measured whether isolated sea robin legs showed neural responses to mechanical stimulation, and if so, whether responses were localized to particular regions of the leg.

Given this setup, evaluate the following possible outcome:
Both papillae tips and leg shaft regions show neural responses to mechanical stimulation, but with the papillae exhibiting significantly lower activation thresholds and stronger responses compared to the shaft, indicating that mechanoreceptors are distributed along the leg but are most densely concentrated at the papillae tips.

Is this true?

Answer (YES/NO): NO